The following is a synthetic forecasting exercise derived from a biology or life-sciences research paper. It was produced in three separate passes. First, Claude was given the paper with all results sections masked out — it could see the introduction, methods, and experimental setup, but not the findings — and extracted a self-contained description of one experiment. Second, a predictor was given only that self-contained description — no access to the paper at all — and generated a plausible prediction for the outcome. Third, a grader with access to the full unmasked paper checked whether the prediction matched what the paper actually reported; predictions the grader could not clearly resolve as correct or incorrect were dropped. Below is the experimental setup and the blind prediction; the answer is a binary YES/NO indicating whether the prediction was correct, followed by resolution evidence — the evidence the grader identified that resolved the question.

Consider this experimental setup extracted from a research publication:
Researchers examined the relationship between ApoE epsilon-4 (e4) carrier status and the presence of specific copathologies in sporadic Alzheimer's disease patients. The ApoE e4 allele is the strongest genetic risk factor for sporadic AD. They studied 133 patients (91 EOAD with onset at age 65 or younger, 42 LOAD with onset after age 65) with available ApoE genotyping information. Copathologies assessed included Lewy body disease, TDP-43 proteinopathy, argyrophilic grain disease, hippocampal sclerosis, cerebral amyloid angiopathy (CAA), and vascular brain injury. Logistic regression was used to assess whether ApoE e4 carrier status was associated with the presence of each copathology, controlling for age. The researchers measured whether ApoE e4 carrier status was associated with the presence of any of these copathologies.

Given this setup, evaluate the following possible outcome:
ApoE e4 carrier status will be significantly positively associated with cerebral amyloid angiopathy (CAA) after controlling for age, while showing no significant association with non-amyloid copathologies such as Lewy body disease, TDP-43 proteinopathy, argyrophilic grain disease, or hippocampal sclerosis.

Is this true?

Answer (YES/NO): NO